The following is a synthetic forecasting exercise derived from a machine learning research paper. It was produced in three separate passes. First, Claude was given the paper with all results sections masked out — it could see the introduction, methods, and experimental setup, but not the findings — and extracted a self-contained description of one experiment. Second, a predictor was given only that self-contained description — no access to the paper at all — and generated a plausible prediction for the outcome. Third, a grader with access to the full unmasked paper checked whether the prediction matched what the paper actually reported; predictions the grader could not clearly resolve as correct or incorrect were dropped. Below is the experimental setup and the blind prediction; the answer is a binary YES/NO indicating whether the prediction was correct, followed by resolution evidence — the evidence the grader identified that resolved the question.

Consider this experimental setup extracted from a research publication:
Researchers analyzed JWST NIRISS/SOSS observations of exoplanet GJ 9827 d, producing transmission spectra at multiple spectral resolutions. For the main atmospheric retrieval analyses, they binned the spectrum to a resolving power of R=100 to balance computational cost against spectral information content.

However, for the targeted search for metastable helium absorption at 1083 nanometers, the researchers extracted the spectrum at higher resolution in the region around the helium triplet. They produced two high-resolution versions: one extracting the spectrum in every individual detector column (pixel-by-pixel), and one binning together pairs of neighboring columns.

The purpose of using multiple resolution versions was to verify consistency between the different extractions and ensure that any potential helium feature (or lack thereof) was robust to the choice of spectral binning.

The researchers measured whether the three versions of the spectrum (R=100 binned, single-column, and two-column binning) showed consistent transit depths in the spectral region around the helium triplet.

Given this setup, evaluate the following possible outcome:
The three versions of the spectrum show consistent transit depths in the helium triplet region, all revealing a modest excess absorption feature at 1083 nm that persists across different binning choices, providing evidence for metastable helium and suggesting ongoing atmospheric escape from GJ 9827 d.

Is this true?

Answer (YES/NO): NO